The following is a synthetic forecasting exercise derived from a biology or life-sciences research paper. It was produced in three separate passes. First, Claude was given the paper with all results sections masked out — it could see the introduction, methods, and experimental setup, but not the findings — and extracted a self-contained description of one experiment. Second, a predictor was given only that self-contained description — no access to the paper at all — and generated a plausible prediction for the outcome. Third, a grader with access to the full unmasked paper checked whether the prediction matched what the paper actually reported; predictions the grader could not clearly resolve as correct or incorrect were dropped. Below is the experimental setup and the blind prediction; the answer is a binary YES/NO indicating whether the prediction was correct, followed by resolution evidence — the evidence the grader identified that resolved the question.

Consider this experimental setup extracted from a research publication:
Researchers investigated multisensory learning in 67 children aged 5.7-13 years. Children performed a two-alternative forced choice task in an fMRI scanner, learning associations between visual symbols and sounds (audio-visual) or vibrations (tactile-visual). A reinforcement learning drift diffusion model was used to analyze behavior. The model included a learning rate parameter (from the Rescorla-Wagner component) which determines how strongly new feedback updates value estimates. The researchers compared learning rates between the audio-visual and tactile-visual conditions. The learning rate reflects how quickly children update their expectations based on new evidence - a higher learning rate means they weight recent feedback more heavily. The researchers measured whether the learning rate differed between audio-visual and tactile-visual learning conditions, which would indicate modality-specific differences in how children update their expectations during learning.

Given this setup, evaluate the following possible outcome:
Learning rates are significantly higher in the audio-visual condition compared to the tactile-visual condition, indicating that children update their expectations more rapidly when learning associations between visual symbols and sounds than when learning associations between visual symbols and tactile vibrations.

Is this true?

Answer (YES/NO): NO